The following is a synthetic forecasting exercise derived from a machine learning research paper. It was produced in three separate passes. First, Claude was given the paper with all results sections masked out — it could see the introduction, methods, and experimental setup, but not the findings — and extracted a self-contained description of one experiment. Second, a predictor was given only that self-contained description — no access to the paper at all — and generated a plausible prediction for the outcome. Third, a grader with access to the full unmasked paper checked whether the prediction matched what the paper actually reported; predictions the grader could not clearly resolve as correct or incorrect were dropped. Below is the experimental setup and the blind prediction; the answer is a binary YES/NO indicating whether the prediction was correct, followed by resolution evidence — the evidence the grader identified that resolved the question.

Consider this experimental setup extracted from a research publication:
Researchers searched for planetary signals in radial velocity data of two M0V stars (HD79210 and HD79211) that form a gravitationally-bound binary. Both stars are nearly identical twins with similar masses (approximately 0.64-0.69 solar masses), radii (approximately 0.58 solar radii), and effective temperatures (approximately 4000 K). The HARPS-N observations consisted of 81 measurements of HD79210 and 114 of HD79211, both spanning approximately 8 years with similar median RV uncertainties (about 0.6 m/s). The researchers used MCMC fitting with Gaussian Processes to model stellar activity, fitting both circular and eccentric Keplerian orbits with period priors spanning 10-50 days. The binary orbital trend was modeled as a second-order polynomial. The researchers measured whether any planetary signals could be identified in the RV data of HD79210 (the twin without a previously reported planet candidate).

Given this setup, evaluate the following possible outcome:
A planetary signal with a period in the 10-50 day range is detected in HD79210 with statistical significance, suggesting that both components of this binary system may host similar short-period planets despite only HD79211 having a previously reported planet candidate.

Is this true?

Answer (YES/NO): NO